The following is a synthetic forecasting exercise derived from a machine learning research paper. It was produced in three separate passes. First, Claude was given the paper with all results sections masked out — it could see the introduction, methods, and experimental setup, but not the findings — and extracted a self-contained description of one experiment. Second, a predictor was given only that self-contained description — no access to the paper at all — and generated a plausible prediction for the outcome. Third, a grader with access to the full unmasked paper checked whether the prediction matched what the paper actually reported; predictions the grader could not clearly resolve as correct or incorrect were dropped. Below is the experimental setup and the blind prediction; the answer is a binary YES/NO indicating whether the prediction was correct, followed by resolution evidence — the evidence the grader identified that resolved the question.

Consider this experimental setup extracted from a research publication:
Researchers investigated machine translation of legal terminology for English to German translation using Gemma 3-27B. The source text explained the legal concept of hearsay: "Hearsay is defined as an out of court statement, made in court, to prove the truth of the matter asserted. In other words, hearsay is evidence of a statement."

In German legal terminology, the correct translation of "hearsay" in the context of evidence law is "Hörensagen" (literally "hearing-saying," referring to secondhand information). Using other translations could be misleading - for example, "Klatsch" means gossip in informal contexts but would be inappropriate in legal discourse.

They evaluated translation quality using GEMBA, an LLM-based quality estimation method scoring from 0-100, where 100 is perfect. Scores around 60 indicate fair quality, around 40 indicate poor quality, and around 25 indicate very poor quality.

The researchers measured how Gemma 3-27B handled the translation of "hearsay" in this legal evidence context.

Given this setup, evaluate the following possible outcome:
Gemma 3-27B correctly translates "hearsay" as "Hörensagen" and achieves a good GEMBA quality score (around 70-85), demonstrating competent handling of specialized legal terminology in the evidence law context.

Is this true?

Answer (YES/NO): NO